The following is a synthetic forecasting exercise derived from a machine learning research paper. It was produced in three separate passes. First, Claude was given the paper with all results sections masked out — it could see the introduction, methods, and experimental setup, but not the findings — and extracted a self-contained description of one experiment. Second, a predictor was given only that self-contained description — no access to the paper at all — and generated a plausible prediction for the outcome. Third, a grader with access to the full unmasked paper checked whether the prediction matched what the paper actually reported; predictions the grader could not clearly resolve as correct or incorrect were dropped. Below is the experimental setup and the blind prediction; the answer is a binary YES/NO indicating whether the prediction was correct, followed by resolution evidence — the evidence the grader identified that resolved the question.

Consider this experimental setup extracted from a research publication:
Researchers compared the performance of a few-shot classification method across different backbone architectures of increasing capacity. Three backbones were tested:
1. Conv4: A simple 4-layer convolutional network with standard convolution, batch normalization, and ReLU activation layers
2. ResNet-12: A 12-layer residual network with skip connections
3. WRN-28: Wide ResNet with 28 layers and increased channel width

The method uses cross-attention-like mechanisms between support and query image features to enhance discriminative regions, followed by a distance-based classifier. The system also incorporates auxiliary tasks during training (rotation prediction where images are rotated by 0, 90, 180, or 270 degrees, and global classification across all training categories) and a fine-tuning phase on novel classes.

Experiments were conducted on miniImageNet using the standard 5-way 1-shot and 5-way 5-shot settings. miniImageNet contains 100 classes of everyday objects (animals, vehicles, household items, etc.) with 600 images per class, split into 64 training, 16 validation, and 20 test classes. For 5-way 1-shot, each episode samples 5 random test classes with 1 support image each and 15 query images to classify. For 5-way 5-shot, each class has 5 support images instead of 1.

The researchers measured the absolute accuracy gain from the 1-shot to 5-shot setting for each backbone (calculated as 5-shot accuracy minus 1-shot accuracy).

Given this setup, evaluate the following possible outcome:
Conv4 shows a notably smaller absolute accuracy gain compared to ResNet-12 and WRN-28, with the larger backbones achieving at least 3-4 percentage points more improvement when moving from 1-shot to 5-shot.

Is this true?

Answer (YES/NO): NO